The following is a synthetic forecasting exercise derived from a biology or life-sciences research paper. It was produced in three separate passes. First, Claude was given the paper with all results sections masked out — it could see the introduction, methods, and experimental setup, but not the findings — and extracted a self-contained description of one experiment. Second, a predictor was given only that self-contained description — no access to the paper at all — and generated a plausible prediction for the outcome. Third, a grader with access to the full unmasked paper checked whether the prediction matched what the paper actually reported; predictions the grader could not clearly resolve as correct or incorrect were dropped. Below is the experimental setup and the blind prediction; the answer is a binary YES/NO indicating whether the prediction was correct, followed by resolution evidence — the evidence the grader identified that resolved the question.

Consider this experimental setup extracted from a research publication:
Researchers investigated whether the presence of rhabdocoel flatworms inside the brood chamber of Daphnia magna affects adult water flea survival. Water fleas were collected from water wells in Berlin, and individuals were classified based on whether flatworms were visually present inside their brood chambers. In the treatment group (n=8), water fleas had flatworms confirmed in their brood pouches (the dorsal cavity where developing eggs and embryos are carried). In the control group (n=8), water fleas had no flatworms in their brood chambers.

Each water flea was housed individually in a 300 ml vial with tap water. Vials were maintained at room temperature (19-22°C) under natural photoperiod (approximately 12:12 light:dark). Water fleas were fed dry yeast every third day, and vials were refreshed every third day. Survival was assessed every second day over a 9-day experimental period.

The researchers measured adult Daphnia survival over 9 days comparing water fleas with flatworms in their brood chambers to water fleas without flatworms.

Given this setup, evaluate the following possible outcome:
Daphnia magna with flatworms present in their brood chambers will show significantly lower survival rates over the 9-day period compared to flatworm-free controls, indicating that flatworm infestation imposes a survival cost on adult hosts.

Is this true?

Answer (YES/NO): YES